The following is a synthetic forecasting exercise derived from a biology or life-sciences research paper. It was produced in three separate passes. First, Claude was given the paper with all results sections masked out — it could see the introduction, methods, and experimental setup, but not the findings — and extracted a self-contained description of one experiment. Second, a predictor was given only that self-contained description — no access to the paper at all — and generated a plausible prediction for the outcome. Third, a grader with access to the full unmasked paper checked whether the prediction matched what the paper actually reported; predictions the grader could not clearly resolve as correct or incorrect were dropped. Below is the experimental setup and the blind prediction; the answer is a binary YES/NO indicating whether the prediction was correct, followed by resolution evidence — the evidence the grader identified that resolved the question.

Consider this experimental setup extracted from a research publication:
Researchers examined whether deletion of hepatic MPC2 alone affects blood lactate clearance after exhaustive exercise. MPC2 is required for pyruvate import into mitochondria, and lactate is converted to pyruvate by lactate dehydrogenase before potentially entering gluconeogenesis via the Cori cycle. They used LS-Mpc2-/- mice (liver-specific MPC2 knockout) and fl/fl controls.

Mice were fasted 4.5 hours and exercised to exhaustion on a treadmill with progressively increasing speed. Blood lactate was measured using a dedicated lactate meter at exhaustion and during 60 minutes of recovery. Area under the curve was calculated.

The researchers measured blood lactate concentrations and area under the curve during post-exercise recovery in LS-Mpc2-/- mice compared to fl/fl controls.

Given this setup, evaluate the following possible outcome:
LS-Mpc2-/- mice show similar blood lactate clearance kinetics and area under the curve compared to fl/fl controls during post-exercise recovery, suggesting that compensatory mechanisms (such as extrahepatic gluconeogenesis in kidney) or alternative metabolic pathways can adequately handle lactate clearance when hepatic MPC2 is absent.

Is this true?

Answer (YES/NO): NO